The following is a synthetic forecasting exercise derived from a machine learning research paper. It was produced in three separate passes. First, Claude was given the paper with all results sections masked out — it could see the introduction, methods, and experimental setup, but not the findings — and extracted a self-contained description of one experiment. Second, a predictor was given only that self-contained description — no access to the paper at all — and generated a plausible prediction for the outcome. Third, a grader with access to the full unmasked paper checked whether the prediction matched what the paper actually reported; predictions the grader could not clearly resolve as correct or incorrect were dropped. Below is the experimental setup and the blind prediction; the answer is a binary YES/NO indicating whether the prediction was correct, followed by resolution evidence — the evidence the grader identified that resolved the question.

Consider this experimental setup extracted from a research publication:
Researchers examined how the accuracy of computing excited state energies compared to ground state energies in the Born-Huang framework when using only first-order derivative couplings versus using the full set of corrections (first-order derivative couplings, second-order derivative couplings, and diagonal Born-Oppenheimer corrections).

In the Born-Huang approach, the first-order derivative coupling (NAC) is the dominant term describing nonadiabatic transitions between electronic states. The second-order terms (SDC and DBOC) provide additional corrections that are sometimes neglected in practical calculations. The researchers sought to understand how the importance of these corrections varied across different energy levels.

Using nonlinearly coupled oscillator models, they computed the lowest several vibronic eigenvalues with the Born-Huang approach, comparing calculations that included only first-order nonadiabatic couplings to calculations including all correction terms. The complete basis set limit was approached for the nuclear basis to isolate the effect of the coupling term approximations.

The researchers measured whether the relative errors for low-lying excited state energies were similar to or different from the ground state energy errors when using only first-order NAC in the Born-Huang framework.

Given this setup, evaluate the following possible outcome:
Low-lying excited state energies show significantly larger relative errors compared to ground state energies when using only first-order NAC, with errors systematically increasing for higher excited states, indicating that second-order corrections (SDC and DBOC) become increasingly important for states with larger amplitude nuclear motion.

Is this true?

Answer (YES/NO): NO